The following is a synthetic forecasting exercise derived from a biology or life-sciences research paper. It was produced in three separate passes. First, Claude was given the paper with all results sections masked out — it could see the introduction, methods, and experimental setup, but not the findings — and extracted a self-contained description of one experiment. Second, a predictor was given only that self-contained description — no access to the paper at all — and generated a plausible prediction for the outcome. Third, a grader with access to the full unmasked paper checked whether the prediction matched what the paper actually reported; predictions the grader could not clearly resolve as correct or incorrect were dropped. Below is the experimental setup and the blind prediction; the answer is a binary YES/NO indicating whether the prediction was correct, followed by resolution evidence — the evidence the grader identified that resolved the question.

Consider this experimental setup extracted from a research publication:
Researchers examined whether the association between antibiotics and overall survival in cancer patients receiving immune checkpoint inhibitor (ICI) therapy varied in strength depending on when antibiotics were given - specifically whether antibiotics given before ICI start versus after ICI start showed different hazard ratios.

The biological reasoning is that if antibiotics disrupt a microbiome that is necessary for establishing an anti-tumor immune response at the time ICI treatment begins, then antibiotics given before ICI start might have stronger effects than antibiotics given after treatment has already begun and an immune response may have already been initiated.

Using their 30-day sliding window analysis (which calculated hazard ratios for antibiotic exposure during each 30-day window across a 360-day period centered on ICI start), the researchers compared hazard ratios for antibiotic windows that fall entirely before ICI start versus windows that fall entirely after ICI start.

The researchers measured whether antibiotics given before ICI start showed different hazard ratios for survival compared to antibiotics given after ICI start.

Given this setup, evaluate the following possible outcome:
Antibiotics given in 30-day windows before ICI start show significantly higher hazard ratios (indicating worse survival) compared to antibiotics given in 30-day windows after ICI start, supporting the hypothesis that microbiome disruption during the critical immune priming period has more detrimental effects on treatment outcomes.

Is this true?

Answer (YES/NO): YES